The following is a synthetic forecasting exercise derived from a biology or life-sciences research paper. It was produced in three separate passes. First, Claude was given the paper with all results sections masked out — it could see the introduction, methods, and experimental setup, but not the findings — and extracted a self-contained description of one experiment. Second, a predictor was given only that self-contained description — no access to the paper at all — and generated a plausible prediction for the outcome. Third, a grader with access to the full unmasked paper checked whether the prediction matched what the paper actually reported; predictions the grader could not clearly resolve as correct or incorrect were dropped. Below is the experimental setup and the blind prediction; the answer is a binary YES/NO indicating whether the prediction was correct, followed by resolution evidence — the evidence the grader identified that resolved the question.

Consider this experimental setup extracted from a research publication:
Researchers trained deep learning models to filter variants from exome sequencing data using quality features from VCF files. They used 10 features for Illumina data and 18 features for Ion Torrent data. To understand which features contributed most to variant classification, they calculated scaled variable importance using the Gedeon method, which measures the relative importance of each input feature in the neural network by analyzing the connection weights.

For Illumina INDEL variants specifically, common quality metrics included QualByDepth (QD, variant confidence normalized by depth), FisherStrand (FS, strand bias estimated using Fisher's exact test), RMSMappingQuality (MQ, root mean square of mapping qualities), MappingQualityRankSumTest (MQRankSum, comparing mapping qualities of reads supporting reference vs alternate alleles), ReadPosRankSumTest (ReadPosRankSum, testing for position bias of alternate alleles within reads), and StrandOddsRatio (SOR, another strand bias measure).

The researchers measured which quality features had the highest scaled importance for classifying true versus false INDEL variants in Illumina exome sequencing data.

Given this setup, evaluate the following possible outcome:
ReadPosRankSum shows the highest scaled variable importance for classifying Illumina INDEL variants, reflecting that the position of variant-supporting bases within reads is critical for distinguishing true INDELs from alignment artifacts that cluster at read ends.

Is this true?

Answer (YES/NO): NO